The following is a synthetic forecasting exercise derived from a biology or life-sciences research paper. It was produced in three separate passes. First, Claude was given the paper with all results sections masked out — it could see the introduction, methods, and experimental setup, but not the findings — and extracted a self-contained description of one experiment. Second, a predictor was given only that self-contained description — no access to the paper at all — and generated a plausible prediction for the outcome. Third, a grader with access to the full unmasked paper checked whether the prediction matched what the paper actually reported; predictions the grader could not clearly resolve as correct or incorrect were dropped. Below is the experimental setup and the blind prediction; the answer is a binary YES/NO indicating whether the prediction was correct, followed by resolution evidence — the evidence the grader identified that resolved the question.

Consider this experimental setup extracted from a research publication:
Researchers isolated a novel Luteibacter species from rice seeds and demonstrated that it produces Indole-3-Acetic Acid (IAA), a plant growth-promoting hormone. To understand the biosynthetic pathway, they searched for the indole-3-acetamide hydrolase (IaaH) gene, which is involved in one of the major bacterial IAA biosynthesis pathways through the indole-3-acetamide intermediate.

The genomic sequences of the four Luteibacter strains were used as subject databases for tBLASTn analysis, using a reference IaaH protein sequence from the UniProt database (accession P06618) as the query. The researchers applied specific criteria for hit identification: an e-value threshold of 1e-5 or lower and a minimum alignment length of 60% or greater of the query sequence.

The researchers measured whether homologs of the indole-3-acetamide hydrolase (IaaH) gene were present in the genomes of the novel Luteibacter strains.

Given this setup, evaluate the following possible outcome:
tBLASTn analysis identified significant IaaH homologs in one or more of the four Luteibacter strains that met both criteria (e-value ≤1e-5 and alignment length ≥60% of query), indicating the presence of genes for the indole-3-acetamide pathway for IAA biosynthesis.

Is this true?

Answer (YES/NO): YES